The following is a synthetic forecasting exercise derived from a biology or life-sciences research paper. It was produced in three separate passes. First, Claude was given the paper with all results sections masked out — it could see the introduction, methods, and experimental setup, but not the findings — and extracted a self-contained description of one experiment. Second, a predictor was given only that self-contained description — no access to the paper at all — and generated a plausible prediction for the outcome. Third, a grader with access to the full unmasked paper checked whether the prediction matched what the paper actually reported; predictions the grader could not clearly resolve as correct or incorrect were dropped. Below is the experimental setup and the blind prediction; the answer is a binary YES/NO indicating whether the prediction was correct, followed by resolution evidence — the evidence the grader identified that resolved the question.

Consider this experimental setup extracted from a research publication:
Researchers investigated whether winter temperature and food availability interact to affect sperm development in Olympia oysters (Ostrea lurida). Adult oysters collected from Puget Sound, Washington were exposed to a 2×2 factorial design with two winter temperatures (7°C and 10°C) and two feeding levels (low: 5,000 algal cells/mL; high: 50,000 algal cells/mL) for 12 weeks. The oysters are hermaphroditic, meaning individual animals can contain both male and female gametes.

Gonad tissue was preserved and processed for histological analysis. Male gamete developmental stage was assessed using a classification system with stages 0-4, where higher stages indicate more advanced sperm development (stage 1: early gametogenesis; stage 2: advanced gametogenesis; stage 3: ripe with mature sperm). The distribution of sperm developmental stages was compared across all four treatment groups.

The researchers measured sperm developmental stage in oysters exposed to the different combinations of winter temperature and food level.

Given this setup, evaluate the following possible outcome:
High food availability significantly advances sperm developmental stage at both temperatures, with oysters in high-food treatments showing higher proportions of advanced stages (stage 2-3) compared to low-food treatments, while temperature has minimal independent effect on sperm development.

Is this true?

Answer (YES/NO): NO